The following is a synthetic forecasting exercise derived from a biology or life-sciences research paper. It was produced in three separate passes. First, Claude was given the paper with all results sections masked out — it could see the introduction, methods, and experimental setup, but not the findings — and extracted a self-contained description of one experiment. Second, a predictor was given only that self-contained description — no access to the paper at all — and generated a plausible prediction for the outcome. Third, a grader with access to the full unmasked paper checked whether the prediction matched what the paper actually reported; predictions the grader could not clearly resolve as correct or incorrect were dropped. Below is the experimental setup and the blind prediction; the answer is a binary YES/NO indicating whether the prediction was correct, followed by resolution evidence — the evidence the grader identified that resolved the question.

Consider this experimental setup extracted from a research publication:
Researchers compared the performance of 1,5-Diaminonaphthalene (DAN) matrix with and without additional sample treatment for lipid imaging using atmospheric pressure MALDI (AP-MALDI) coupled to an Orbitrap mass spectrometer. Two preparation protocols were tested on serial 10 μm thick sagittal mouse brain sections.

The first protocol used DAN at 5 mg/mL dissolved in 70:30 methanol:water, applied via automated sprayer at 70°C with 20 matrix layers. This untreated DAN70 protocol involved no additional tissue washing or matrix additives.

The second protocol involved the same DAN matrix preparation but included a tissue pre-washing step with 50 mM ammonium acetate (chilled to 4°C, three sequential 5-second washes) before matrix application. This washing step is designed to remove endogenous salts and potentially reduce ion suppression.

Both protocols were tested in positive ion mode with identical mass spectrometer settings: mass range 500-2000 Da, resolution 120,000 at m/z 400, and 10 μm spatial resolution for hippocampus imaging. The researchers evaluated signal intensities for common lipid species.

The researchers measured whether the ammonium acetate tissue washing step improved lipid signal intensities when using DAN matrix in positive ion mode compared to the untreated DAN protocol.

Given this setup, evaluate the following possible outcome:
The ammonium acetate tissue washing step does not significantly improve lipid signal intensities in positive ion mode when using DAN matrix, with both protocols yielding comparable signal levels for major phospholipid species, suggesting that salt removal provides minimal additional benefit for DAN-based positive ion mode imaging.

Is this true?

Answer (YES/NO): NO